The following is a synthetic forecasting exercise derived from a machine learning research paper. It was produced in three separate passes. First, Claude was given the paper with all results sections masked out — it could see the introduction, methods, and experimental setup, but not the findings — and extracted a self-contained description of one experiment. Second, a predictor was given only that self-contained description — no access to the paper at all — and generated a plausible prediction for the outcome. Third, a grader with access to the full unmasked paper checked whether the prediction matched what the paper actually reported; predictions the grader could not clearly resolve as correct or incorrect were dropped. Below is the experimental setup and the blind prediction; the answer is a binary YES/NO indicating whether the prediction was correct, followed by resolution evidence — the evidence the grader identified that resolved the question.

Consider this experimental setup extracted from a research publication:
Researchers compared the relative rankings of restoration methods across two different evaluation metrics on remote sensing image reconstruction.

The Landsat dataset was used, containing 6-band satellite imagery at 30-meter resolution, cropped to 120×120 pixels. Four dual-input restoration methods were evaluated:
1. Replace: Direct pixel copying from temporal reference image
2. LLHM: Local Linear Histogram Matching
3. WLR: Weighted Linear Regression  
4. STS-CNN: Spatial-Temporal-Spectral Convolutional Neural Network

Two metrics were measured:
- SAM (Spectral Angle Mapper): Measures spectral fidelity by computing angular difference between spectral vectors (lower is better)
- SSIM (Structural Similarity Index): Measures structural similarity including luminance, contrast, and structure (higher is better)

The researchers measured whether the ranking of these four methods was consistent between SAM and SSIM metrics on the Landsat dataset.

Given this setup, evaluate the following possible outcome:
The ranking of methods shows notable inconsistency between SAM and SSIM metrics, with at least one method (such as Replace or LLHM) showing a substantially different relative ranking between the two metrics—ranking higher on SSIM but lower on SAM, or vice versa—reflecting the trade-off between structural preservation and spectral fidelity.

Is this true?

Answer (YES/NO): NO